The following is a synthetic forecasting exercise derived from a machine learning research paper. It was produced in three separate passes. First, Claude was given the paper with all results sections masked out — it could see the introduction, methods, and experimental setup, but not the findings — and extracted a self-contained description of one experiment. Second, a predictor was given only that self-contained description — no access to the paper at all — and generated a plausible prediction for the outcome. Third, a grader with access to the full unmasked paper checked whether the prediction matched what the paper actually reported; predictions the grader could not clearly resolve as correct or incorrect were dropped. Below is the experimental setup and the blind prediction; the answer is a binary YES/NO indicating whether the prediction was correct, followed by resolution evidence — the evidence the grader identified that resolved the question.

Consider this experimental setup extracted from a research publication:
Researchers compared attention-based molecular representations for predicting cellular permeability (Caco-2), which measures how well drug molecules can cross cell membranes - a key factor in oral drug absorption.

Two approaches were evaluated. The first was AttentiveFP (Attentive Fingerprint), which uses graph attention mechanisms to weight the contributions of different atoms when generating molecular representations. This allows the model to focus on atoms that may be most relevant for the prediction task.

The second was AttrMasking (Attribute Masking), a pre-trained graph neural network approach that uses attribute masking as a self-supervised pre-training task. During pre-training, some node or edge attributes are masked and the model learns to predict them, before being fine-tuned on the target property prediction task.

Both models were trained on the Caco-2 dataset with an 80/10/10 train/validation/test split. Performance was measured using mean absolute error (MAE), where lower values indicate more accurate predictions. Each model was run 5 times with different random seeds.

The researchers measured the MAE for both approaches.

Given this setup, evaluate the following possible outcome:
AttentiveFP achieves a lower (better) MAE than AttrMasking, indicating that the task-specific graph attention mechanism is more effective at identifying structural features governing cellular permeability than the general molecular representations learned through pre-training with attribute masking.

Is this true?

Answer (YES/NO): YES